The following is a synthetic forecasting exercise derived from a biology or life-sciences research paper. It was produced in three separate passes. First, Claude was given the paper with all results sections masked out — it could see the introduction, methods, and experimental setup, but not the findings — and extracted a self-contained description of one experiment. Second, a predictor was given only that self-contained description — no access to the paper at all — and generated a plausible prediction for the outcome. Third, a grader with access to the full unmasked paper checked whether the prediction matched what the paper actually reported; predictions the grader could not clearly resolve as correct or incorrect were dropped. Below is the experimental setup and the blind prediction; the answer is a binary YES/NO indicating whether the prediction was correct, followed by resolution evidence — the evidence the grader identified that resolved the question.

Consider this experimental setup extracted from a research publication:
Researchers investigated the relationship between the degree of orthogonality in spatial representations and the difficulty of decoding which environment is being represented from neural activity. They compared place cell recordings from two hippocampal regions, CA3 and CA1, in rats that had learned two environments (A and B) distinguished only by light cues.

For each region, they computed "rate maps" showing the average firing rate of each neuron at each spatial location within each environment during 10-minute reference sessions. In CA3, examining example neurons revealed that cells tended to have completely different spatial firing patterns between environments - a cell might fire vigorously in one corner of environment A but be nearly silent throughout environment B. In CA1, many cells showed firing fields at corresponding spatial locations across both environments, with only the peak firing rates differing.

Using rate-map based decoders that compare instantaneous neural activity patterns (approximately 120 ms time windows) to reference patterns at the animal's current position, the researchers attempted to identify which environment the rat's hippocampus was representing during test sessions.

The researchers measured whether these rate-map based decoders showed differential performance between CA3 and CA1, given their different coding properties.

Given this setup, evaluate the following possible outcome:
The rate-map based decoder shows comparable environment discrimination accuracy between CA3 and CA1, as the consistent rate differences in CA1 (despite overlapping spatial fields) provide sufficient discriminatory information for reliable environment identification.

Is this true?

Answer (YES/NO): NO